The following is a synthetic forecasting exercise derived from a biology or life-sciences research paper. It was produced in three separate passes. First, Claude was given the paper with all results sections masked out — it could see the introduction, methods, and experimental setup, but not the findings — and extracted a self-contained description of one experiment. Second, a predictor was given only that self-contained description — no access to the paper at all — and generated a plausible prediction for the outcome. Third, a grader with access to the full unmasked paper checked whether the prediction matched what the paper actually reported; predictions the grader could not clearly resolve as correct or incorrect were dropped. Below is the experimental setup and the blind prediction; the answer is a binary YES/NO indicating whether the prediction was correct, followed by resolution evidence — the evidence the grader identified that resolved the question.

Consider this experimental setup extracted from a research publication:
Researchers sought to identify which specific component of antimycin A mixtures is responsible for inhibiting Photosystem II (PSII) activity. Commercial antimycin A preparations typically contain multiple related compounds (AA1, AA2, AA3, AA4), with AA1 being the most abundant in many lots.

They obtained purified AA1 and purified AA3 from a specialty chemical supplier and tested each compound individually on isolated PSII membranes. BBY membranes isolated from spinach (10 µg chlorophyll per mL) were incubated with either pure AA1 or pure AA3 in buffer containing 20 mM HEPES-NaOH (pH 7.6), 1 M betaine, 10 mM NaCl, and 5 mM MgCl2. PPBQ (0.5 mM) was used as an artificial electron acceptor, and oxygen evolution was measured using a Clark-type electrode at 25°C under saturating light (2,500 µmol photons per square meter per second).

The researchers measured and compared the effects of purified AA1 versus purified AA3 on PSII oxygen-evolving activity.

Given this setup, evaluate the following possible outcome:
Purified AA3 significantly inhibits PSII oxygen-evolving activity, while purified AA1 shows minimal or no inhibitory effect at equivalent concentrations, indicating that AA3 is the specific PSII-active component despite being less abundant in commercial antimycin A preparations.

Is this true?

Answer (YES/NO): NO